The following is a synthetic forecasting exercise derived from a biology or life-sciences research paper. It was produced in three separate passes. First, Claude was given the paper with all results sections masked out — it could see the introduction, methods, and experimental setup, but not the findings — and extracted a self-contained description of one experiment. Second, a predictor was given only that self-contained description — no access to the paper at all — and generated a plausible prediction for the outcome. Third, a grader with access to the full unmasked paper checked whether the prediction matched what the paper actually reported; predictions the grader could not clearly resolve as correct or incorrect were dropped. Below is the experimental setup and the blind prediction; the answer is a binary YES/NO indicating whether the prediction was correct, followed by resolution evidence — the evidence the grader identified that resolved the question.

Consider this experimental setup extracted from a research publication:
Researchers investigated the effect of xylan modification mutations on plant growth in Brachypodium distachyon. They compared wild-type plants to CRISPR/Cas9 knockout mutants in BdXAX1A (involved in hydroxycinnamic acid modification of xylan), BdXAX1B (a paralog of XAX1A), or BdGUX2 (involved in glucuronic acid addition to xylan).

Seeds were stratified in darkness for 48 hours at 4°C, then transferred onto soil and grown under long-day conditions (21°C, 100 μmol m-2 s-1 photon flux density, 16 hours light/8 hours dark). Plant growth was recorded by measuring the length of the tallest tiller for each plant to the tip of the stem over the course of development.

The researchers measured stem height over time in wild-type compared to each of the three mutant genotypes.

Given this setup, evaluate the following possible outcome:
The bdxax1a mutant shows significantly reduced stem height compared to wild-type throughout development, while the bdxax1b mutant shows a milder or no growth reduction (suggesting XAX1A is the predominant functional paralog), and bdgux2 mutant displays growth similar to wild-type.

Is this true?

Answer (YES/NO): YES